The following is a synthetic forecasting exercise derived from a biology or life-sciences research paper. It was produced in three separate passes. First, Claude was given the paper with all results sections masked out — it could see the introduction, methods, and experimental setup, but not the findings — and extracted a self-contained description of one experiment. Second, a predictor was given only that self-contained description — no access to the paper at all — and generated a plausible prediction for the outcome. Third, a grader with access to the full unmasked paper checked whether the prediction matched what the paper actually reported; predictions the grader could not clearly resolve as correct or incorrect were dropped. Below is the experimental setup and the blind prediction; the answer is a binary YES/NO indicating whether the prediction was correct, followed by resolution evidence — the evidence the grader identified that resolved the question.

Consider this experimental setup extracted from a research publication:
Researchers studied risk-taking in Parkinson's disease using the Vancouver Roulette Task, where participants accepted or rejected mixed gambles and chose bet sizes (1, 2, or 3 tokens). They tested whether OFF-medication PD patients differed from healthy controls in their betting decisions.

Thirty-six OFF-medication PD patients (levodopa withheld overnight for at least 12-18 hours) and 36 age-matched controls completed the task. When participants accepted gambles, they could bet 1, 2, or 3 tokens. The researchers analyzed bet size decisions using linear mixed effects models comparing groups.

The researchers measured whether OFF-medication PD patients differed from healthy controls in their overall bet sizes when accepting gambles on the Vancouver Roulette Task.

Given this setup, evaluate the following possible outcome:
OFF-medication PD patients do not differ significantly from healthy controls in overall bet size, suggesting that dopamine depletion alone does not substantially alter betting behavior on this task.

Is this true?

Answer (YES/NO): YES